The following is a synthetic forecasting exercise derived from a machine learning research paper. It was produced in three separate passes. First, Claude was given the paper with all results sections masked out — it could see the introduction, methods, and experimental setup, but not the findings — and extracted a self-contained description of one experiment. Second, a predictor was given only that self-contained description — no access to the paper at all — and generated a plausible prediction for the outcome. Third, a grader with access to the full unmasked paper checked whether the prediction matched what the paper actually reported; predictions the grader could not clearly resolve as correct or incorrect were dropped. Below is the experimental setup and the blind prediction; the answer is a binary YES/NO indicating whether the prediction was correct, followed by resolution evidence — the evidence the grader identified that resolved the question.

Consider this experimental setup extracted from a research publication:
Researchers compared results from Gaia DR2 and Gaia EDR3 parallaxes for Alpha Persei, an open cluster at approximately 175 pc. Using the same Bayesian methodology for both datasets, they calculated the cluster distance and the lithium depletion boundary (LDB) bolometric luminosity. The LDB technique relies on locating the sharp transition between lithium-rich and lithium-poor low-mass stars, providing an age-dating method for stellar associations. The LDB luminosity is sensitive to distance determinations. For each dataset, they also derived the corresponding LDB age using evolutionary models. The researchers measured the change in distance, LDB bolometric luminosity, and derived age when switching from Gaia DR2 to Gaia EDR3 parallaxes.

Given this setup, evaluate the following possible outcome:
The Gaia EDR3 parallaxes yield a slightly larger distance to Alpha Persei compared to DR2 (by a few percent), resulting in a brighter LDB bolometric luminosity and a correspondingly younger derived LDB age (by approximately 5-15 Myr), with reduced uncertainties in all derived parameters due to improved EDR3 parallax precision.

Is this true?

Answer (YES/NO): NO